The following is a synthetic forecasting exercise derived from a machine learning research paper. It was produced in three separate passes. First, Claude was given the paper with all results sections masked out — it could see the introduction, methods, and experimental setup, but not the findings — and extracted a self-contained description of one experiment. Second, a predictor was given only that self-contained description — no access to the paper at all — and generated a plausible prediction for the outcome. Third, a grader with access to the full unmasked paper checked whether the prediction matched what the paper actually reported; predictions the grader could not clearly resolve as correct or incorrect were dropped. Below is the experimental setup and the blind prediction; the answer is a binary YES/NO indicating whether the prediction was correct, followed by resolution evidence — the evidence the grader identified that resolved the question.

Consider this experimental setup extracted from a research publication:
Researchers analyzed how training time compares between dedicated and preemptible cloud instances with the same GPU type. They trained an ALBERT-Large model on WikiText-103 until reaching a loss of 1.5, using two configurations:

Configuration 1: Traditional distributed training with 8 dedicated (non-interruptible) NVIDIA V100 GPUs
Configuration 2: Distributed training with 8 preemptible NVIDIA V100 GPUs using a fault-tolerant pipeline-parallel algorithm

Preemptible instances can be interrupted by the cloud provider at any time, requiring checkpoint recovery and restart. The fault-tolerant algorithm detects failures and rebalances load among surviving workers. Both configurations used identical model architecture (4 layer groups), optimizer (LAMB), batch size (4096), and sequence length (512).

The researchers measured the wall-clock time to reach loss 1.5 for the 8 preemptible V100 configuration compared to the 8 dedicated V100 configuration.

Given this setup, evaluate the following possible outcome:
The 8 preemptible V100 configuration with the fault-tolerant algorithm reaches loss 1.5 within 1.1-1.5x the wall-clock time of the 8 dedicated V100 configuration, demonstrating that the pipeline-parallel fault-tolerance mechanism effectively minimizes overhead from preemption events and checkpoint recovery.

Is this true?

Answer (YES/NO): YES